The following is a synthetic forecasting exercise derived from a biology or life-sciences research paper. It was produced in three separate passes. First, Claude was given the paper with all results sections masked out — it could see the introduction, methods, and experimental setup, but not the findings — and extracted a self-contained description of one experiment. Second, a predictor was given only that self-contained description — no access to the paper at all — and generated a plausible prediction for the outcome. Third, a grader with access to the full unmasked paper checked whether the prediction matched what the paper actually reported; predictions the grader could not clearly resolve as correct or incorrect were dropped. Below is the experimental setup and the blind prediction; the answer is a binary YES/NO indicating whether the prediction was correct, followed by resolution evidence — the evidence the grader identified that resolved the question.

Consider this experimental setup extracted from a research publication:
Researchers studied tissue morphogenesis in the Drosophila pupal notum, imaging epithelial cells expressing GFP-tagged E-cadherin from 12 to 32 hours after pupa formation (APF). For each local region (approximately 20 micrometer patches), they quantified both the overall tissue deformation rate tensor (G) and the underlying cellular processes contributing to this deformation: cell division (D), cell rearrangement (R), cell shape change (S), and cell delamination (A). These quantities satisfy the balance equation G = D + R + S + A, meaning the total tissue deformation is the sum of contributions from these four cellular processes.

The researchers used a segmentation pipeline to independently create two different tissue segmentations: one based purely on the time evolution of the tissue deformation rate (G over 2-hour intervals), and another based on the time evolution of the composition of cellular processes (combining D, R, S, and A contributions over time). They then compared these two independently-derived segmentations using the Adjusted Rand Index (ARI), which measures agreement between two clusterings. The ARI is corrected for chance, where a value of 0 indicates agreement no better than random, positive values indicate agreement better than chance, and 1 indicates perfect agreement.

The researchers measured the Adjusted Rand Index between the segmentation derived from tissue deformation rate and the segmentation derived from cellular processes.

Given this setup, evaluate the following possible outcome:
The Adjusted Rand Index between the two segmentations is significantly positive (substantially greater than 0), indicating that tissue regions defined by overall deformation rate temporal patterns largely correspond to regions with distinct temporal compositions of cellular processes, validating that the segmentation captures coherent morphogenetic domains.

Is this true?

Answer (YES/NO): YES